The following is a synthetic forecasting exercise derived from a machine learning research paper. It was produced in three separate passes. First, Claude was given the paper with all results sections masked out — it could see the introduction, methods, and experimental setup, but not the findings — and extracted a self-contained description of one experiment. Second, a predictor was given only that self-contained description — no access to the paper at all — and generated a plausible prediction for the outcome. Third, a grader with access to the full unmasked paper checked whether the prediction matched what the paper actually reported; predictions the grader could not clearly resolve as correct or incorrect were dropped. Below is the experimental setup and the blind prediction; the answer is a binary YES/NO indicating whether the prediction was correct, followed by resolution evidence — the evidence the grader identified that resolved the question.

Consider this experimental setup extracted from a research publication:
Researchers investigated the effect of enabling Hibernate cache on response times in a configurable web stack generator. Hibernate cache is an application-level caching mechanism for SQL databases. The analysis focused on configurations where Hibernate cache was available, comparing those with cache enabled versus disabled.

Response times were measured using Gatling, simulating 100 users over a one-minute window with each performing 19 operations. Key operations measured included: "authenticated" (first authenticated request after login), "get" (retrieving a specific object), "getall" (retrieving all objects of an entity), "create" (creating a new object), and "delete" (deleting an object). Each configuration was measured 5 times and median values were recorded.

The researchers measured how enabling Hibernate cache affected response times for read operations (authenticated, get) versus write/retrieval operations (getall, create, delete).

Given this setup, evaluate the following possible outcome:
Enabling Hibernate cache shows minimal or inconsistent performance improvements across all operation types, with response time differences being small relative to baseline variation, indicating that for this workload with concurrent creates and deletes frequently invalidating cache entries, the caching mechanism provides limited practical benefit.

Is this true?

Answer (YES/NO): NO